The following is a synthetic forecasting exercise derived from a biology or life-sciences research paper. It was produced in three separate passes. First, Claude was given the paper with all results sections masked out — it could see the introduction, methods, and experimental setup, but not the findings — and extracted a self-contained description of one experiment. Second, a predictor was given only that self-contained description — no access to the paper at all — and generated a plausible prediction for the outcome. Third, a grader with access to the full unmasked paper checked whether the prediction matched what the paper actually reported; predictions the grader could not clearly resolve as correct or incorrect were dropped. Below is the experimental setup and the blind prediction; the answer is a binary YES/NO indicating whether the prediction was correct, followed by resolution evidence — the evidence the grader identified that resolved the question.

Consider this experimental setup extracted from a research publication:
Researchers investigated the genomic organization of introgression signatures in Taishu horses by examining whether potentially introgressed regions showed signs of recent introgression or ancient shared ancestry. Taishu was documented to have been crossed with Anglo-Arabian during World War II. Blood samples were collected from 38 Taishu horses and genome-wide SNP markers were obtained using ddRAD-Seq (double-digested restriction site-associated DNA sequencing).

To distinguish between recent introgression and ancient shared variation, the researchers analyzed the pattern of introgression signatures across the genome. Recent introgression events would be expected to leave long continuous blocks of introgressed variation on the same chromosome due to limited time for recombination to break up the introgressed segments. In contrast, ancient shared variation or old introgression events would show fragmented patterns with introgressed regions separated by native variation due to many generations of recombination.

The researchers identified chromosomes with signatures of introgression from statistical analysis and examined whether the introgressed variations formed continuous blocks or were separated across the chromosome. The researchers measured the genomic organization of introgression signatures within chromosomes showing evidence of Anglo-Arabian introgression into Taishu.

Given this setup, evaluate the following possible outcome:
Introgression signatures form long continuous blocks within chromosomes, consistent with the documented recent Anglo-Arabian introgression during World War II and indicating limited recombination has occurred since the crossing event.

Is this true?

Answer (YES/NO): NO